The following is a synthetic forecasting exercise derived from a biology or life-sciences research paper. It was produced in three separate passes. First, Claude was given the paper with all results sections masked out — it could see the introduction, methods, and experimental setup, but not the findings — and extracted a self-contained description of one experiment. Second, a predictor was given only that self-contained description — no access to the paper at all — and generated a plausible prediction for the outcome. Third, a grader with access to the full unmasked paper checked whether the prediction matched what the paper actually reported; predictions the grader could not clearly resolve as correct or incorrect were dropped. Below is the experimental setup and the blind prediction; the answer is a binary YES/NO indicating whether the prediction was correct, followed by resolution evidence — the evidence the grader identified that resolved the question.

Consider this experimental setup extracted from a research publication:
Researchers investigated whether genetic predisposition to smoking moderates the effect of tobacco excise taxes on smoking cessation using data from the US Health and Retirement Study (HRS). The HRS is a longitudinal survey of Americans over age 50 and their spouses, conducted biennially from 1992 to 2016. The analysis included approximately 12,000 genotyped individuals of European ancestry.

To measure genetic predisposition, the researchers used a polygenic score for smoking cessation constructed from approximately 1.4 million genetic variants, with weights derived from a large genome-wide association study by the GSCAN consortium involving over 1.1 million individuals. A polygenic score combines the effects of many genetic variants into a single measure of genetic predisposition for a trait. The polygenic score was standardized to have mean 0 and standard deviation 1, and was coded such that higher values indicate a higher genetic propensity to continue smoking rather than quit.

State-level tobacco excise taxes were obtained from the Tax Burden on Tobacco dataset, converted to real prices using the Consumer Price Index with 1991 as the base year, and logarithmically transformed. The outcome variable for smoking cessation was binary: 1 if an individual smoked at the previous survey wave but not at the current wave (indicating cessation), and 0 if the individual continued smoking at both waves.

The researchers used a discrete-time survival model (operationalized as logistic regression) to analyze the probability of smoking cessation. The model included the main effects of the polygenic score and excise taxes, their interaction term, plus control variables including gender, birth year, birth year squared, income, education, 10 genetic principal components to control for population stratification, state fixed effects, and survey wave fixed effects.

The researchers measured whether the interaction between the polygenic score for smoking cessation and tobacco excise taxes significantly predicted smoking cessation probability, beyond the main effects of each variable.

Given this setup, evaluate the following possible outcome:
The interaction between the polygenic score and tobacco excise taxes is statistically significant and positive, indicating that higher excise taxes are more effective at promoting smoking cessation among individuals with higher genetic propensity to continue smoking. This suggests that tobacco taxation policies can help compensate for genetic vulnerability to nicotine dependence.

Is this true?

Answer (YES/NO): NO